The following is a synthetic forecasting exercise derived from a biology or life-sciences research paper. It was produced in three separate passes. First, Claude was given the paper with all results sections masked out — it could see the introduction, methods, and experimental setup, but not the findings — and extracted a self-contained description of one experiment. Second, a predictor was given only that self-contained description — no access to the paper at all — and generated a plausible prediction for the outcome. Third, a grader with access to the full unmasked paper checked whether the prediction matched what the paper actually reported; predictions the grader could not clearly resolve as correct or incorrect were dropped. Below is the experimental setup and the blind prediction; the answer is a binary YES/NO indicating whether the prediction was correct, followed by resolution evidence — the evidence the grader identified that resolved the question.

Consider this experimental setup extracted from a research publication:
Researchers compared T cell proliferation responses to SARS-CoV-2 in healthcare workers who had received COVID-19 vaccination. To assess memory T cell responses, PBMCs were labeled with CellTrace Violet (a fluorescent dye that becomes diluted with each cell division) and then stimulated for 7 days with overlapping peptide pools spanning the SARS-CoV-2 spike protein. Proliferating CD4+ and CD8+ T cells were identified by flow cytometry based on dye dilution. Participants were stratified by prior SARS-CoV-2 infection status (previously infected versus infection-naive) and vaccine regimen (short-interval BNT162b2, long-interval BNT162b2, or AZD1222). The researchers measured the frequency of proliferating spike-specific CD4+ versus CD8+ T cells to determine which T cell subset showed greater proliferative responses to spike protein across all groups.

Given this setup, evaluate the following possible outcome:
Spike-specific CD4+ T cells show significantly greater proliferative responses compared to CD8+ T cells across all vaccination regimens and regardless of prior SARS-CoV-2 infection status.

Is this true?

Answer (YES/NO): NO